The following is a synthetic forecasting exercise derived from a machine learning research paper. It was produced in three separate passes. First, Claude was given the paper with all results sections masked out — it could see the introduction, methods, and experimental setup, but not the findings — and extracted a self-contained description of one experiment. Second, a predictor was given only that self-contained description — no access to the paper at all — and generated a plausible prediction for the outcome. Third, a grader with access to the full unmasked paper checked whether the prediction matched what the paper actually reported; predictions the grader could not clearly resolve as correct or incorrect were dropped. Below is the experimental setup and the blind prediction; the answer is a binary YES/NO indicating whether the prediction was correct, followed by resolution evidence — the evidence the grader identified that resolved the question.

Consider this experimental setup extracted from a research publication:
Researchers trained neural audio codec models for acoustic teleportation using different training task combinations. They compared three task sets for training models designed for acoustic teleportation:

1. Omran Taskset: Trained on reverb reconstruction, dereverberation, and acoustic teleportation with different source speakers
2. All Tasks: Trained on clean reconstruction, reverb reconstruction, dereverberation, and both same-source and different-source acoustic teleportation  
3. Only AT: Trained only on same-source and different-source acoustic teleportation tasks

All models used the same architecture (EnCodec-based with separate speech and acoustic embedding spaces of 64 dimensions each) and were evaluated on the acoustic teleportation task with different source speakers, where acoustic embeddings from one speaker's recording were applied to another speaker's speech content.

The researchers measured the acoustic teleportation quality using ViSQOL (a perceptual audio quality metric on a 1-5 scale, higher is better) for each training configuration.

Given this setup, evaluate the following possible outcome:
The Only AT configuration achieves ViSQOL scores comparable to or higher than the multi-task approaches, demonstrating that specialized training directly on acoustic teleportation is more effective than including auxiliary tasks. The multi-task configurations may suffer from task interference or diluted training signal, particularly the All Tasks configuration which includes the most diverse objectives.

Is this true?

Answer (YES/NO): NO